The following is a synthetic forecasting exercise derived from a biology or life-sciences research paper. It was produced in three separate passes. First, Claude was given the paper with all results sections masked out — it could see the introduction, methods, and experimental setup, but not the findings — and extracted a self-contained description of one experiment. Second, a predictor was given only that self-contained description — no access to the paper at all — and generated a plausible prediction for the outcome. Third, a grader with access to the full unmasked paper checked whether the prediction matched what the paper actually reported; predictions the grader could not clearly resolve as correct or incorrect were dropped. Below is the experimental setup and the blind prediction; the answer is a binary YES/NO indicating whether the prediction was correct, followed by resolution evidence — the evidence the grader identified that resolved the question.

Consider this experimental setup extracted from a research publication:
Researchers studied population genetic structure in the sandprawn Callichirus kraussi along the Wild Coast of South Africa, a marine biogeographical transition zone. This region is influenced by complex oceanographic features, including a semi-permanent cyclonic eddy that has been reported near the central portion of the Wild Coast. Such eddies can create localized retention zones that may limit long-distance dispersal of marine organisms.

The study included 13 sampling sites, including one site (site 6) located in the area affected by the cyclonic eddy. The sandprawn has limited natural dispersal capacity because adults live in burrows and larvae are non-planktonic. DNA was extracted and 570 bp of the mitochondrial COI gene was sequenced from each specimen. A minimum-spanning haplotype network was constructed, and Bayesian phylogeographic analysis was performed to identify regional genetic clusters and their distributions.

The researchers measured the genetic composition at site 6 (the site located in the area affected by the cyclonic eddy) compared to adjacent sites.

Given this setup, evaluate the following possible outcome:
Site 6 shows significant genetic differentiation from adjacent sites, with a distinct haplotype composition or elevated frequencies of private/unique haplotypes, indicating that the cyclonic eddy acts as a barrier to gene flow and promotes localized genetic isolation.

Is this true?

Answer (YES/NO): YES